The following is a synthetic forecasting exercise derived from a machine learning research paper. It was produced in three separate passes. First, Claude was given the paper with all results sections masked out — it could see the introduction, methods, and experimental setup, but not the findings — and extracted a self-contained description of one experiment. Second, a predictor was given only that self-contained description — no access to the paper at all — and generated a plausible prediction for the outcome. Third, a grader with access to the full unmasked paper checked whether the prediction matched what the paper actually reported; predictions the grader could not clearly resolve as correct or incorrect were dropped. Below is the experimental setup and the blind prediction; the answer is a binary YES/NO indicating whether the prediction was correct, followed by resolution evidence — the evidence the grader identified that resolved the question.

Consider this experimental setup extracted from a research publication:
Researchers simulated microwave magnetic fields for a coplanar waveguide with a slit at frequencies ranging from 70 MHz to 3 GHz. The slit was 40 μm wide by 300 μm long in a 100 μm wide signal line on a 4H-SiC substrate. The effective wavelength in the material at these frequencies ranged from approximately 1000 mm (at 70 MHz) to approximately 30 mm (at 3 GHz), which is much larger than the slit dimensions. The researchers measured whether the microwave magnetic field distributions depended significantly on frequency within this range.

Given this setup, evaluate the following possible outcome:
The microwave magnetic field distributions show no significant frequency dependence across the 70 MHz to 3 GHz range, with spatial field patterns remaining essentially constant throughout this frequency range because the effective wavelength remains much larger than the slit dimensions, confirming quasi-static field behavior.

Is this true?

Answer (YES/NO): YES